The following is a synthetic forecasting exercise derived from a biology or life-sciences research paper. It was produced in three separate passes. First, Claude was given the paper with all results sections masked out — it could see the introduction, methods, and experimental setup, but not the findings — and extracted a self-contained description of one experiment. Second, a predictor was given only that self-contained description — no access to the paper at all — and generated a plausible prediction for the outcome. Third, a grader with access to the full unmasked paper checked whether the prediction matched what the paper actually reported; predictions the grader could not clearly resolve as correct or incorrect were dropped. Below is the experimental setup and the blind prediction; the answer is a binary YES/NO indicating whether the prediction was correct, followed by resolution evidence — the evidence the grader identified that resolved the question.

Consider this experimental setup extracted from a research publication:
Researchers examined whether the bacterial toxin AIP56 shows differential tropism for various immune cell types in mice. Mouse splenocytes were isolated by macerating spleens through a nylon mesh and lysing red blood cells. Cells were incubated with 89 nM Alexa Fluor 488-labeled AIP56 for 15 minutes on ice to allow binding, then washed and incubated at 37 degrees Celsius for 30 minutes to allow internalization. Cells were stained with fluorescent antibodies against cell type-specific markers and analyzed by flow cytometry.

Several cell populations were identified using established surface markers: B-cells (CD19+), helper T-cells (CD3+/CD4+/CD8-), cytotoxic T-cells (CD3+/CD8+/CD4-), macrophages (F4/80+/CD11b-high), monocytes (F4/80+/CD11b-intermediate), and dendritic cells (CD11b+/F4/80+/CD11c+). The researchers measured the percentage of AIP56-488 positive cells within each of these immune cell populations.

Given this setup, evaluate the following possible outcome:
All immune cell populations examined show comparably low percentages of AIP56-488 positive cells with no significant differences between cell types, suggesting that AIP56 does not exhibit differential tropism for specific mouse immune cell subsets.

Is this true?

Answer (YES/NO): NO